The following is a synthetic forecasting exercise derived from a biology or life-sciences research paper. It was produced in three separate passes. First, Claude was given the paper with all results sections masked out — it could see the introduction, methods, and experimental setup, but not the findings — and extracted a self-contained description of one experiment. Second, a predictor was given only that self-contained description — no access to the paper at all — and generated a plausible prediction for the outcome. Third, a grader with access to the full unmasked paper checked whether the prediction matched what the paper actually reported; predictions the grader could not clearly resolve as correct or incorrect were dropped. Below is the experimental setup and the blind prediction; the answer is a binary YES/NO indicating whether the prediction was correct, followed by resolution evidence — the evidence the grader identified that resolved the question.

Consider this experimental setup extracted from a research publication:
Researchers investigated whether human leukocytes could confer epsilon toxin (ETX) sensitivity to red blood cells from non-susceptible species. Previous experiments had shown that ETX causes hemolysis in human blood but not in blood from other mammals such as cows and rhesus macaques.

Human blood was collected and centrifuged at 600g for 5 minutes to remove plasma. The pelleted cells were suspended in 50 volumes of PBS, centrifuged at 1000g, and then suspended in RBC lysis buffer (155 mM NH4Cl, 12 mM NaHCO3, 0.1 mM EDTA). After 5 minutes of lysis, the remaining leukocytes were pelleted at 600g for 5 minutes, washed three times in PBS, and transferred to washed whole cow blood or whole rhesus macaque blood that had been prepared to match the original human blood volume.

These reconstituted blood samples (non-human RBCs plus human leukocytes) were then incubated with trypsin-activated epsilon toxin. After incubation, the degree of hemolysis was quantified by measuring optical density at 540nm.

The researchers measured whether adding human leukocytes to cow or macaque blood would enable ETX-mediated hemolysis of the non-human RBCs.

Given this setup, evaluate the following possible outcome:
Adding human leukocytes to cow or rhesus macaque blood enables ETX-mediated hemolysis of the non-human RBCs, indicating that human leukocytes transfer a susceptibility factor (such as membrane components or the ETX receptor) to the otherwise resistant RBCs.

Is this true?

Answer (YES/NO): NO